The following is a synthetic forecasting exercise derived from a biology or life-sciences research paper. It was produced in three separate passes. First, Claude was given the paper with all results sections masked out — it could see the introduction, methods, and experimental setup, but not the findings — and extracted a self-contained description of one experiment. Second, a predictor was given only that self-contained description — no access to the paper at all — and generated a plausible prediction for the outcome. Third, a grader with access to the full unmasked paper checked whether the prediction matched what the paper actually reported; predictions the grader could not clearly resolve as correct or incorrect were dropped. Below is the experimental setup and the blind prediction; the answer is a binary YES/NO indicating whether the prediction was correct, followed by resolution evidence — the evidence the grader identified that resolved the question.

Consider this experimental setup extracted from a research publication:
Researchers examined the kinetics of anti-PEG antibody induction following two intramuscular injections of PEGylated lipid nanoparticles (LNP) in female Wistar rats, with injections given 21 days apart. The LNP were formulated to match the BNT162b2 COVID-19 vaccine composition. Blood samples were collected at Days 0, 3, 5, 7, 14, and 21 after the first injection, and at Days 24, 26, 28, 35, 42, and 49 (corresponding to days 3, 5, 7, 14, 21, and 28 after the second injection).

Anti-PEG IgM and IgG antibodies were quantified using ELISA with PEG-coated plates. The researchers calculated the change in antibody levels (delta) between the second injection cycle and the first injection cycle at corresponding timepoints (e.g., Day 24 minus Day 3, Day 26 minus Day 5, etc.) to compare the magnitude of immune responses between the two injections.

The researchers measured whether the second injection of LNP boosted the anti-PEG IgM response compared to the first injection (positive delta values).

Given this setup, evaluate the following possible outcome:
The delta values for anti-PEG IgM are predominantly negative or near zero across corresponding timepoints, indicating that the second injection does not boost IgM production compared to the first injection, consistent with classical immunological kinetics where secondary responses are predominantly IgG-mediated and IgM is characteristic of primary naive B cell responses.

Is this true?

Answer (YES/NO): NO